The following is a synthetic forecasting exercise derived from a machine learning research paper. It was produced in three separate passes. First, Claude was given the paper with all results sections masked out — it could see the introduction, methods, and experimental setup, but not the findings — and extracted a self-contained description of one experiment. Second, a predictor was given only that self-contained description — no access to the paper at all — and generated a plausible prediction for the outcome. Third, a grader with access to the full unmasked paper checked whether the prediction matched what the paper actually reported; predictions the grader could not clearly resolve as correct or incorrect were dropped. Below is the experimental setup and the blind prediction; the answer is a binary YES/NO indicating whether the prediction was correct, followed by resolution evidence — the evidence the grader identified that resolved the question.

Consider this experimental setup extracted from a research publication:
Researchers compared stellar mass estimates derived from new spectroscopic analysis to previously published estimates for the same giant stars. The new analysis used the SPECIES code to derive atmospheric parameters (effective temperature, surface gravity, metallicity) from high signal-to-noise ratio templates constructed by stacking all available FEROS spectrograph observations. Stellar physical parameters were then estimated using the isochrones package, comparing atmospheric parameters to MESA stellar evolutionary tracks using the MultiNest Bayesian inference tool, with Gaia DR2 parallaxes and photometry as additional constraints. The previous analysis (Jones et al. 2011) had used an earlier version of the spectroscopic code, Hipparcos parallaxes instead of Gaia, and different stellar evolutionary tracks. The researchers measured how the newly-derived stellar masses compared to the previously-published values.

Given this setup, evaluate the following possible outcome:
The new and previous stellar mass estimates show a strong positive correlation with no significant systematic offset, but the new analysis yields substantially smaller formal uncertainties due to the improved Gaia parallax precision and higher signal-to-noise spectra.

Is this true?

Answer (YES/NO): NO